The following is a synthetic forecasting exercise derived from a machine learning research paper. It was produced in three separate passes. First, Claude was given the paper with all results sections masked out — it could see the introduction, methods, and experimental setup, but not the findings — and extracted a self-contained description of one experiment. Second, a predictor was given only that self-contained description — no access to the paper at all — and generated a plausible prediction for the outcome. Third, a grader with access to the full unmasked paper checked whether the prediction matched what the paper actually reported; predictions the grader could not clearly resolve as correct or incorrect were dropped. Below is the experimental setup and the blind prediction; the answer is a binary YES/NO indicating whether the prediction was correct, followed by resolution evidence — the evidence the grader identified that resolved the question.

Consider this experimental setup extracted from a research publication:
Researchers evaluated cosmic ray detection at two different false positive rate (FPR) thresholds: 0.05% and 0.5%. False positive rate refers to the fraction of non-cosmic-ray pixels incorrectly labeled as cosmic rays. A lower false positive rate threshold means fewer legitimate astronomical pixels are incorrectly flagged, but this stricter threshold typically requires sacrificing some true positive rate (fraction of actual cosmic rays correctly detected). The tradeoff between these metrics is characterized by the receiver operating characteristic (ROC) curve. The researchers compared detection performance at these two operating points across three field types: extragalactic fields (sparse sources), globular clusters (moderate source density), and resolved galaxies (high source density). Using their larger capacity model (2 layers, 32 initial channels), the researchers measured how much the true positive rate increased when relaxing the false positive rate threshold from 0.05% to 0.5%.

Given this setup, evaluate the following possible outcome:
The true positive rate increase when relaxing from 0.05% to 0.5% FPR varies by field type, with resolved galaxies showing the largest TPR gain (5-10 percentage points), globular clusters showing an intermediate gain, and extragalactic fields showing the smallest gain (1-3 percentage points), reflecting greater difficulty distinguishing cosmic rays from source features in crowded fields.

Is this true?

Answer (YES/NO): NO